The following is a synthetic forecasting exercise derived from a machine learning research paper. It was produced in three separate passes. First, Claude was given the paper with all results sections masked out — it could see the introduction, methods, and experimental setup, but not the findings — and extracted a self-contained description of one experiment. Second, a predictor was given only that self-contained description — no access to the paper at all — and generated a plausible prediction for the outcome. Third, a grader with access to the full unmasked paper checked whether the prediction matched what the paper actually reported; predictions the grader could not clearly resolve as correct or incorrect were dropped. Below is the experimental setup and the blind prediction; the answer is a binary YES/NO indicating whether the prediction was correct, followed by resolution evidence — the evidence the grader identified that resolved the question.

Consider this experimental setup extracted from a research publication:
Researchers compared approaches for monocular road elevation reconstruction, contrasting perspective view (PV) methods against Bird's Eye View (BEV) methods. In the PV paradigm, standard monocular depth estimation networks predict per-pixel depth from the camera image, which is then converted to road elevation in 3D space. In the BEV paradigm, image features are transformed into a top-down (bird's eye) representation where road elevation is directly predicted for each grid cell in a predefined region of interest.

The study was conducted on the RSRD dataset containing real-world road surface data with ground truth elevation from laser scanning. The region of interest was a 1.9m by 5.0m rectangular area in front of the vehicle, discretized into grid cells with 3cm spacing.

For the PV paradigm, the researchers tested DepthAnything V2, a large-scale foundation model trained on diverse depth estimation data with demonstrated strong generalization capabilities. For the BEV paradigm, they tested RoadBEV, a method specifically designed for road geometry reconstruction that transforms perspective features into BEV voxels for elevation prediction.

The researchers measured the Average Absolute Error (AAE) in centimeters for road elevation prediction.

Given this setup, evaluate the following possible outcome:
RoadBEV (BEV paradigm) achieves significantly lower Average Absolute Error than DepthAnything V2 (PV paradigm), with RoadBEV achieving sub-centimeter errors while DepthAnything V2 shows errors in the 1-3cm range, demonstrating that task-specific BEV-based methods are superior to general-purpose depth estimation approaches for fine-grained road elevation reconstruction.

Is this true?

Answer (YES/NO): NO